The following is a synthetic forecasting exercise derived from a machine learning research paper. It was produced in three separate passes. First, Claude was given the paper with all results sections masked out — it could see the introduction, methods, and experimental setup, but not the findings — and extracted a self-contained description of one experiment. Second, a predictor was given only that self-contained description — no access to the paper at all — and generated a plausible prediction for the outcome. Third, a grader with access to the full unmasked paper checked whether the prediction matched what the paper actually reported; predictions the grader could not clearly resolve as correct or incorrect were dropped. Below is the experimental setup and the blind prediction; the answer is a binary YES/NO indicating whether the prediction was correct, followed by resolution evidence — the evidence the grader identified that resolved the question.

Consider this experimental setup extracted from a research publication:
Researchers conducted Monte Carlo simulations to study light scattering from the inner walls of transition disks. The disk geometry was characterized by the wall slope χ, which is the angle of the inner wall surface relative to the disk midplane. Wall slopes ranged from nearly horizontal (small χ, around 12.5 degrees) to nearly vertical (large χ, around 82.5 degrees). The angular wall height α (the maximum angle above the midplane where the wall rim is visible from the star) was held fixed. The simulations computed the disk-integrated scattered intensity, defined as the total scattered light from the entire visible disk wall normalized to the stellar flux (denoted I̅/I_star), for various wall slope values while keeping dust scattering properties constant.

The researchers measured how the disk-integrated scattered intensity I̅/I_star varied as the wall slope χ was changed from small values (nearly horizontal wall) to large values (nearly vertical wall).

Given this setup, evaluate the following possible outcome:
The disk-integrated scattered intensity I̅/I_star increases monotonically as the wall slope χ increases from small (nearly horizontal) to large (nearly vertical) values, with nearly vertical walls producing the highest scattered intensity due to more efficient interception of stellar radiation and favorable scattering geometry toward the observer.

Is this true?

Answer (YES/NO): NO